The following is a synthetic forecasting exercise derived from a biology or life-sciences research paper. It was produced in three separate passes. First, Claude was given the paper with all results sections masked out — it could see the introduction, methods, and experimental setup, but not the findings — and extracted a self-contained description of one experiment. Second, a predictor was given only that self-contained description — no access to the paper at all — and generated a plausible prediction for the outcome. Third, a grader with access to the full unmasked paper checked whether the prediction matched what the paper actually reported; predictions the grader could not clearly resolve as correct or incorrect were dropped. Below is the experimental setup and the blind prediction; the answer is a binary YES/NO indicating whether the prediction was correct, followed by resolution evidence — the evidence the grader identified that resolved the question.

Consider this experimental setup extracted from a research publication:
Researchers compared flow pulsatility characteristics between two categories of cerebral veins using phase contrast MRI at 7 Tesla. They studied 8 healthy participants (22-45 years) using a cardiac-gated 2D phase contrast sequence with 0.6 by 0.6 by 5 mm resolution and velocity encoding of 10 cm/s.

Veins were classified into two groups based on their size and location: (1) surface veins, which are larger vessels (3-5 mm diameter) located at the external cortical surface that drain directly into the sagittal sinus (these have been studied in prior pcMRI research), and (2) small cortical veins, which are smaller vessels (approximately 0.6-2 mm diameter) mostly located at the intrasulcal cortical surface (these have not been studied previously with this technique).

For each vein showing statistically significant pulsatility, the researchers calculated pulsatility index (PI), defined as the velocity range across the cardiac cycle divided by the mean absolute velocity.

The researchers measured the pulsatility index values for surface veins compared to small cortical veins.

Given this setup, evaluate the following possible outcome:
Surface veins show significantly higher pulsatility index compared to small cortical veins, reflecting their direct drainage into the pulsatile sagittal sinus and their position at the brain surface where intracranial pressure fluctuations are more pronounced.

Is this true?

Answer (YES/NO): NO